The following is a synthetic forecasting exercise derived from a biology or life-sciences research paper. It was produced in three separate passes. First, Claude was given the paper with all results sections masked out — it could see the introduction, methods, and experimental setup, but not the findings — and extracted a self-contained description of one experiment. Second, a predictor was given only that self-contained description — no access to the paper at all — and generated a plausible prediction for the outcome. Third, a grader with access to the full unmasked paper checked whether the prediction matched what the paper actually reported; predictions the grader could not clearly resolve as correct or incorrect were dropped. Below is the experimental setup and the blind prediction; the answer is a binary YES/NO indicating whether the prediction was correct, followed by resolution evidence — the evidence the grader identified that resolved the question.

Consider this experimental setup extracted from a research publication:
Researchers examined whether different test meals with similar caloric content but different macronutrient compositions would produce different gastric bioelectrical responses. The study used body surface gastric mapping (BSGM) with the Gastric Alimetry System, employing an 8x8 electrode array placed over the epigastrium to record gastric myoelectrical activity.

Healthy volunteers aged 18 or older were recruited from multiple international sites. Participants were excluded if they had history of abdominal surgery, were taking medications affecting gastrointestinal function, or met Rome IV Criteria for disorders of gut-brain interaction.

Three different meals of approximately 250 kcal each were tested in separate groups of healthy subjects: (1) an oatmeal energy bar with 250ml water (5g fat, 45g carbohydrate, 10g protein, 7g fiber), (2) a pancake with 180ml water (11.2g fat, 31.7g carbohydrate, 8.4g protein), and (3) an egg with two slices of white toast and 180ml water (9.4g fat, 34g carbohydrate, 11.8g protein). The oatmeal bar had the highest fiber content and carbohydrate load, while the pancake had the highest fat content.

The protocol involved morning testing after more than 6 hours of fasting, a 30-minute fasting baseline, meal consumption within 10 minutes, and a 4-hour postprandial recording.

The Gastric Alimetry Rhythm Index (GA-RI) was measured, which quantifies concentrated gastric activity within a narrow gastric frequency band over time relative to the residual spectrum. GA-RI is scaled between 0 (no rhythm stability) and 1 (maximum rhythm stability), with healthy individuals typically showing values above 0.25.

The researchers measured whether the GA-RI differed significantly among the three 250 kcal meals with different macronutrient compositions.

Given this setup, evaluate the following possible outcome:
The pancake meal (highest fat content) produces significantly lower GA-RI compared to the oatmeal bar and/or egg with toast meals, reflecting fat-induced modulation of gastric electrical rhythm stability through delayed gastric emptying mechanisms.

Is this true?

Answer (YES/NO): NO